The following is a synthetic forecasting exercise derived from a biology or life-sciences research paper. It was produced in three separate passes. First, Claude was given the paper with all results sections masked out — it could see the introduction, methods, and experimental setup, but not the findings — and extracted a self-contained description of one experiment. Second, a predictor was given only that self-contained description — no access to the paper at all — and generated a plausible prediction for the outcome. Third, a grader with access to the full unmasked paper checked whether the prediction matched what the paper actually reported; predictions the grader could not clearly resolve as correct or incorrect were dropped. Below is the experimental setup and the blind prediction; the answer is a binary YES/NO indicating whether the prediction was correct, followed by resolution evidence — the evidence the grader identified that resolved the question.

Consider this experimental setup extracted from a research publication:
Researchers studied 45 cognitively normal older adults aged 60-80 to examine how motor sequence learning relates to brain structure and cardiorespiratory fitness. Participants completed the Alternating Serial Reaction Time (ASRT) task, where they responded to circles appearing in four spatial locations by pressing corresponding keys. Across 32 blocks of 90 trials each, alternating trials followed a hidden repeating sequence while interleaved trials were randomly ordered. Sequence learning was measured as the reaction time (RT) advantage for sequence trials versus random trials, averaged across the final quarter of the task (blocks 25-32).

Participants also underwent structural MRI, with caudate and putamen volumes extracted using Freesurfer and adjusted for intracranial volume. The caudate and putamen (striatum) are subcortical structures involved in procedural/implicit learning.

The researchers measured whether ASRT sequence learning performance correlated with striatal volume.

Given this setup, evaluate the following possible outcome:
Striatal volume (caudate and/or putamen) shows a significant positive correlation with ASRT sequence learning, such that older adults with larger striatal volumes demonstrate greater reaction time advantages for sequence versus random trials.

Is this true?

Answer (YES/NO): NO